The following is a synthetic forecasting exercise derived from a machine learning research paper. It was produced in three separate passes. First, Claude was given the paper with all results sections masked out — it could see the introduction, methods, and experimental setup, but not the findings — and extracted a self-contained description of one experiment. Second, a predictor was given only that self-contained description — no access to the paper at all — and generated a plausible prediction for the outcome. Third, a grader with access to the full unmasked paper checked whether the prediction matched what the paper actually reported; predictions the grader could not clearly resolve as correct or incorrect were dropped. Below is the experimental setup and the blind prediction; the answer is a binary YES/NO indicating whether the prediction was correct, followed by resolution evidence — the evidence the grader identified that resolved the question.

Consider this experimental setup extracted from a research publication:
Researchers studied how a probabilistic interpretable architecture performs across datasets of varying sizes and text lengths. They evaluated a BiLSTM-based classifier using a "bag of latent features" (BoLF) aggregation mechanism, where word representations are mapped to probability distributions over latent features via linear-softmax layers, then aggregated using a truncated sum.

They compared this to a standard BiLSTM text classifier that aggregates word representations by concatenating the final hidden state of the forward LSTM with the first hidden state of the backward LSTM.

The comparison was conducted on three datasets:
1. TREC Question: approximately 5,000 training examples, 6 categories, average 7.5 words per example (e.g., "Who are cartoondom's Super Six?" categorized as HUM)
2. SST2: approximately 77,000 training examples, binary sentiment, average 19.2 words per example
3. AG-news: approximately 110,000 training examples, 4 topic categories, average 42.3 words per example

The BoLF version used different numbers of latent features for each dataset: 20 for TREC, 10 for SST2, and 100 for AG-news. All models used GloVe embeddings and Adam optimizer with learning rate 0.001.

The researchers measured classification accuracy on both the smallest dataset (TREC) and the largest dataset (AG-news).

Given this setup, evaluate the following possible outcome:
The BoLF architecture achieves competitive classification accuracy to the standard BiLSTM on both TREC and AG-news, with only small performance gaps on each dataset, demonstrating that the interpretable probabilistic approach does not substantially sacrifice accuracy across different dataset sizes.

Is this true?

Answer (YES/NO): YES